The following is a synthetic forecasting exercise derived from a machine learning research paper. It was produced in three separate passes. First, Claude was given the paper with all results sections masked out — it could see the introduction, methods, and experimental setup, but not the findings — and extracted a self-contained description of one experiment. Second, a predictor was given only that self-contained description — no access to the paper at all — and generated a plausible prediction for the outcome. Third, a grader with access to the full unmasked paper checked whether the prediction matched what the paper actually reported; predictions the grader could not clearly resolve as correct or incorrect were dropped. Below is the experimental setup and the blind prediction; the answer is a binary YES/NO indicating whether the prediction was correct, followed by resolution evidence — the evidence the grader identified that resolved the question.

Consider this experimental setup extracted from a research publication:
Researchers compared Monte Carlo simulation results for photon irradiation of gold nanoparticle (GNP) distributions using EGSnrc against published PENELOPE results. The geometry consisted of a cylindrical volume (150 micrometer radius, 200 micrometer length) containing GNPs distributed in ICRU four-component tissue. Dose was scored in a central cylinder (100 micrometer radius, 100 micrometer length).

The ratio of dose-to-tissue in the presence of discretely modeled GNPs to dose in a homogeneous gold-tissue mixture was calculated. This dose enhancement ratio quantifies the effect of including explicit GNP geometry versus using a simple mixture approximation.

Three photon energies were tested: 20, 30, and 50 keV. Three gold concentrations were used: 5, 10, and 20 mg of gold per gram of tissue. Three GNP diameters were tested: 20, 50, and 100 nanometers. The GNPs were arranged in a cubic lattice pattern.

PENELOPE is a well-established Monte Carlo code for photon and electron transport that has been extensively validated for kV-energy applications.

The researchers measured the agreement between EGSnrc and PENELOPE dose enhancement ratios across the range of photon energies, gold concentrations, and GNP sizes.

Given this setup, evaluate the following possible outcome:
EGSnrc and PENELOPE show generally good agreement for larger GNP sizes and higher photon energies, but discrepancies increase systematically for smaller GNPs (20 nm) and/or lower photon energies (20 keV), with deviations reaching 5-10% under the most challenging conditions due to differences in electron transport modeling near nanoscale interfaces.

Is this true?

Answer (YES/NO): NO